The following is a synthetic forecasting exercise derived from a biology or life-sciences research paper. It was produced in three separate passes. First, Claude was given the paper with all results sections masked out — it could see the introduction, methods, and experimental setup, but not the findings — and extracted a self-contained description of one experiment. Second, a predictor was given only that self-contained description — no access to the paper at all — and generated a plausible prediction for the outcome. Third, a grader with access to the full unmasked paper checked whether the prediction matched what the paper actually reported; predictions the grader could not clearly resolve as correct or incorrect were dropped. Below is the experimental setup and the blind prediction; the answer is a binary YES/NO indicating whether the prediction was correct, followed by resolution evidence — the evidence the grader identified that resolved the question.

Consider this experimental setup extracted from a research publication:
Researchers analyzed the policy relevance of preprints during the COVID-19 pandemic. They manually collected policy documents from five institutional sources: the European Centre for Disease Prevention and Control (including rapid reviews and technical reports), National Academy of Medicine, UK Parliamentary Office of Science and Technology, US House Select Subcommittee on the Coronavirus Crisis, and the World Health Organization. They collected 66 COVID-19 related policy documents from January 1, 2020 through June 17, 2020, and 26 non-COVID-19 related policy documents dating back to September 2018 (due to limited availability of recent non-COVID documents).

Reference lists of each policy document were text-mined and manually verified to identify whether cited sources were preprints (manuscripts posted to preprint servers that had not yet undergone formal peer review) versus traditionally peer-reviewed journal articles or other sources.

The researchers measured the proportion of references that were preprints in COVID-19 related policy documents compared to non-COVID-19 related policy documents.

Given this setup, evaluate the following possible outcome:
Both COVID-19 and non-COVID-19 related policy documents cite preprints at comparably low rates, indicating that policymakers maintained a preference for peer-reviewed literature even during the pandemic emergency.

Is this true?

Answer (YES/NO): NO